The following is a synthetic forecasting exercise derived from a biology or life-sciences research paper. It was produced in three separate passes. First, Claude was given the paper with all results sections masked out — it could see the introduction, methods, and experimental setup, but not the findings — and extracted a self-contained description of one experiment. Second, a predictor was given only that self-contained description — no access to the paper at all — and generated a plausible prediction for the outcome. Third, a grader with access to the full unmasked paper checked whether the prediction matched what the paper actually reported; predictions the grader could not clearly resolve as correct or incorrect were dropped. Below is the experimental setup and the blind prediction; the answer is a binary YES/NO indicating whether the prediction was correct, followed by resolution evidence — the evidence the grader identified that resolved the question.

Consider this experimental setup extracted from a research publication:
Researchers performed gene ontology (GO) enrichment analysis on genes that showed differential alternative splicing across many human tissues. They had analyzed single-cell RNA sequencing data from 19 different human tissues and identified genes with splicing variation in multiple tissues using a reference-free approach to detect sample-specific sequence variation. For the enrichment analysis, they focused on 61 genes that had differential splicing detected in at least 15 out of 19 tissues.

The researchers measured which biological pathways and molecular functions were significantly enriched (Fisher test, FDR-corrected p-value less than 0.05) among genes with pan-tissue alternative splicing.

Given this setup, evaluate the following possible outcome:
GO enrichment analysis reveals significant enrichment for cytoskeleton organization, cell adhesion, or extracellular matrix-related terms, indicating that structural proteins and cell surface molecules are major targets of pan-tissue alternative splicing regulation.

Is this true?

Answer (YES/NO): NO